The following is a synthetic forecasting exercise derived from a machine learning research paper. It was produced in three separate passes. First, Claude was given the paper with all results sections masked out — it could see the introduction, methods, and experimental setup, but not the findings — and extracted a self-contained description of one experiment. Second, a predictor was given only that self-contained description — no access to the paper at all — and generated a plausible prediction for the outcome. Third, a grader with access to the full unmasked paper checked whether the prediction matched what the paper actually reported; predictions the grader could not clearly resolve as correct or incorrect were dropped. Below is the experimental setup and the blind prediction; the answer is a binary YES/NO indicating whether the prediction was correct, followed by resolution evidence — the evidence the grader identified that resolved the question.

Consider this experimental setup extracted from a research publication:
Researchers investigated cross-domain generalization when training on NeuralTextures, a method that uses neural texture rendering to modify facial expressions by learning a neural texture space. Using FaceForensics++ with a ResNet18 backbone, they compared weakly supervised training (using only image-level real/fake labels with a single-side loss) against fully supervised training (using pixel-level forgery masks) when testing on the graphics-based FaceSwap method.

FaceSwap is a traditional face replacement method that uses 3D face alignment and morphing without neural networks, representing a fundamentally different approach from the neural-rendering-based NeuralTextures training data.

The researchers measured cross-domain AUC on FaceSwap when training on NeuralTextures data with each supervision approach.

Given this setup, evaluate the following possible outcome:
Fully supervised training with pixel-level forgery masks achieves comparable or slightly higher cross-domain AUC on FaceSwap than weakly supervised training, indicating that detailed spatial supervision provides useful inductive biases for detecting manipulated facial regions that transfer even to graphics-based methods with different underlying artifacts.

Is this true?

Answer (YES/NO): NO